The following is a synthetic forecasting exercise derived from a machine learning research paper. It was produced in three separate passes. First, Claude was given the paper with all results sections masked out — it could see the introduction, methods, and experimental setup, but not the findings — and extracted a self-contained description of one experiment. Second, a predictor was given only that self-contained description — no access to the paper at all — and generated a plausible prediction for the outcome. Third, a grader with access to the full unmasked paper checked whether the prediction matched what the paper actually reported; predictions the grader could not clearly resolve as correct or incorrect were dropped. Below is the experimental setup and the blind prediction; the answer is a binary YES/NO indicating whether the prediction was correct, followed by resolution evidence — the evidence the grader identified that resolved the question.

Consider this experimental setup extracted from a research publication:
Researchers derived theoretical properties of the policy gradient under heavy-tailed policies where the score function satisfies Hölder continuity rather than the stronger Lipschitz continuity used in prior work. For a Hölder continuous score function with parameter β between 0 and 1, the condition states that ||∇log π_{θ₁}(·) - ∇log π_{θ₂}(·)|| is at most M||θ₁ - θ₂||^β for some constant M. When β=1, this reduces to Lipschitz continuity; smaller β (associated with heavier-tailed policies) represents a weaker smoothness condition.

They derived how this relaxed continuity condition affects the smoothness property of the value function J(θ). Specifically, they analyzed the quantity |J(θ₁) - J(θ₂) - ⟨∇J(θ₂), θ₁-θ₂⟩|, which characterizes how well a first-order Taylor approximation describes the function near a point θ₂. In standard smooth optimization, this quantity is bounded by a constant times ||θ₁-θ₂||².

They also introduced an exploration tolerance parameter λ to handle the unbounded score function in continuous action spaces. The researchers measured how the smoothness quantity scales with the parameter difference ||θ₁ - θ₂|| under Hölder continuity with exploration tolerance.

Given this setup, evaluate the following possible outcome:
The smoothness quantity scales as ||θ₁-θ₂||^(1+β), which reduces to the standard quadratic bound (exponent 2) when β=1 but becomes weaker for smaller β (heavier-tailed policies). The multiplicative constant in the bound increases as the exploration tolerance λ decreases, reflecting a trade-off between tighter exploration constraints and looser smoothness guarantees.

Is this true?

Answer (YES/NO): NO